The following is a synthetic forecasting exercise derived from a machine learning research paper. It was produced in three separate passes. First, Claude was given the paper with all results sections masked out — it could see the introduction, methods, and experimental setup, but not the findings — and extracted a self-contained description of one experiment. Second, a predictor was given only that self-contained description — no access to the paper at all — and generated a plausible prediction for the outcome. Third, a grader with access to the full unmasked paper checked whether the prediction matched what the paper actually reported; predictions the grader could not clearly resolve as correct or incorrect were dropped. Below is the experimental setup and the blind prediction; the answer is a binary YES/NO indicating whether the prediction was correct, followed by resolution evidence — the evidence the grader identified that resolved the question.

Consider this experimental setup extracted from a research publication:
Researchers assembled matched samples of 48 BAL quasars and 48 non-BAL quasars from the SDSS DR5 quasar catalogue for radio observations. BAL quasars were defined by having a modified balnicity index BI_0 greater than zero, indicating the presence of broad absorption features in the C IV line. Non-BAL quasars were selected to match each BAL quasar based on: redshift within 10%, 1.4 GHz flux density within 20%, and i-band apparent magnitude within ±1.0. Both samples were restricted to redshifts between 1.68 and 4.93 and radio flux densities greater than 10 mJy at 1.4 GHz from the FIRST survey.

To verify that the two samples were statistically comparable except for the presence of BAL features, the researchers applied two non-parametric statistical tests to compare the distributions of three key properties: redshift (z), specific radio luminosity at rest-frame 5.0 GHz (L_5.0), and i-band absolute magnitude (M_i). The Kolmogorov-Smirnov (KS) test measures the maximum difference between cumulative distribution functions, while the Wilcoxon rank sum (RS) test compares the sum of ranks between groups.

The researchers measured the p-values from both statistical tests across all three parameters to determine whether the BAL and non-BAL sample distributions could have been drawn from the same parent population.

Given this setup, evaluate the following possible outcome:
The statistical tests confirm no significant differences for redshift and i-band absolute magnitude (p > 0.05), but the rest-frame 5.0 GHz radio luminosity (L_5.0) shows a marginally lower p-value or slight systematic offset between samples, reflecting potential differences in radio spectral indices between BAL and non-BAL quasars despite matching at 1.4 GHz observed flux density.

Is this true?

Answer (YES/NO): NO